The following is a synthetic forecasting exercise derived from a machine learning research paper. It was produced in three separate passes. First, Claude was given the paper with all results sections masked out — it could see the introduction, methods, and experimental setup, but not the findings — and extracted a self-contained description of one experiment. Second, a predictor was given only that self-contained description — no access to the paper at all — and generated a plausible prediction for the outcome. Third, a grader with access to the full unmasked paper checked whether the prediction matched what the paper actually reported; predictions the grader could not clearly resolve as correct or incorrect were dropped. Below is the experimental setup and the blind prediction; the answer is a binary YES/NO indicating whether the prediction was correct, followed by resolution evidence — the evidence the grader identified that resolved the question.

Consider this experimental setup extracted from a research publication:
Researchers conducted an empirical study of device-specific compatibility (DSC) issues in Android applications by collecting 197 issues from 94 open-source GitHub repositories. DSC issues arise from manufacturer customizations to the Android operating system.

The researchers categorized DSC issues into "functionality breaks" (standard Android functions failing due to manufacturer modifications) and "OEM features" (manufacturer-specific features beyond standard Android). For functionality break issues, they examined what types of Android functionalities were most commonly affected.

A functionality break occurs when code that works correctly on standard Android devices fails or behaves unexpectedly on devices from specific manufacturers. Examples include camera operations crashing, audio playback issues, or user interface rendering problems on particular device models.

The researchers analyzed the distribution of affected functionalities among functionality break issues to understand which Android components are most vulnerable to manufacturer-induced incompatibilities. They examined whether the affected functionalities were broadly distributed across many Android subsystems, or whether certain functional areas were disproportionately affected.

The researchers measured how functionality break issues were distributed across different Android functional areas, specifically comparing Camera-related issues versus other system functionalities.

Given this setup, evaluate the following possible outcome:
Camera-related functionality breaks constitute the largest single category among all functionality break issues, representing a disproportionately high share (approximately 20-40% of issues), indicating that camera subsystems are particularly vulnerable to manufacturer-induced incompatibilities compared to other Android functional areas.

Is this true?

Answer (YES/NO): NO